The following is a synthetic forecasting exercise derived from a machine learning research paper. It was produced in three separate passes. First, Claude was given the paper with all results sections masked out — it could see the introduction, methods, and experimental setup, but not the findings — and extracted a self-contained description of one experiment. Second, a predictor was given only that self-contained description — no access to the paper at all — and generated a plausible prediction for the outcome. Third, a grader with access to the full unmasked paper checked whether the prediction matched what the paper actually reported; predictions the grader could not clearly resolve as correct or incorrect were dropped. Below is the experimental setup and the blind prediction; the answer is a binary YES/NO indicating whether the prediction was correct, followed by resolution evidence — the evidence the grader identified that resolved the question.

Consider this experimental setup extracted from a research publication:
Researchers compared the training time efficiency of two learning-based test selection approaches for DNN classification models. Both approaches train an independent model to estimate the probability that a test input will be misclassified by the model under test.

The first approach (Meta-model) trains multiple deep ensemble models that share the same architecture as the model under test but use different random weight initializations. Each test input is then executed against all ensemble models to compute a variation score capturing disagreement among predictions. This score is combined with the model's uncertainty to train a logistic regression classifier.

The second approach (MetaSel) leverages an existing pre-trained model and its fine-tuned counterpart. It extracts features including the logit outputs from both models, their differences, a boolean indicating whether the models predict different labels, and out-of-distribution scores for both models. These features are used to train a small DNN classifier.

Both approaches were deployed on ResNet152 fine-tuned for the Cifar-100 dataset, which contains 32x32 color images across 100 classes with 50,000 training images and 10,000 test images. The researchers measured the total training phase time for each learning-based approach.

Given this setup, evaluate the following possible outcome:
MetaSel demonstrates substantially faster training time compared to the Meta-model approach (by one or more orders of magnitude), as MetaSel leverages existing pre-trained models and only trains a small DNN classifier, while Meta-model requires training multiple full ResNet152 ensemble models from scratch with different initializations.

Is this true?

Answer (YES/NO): NO